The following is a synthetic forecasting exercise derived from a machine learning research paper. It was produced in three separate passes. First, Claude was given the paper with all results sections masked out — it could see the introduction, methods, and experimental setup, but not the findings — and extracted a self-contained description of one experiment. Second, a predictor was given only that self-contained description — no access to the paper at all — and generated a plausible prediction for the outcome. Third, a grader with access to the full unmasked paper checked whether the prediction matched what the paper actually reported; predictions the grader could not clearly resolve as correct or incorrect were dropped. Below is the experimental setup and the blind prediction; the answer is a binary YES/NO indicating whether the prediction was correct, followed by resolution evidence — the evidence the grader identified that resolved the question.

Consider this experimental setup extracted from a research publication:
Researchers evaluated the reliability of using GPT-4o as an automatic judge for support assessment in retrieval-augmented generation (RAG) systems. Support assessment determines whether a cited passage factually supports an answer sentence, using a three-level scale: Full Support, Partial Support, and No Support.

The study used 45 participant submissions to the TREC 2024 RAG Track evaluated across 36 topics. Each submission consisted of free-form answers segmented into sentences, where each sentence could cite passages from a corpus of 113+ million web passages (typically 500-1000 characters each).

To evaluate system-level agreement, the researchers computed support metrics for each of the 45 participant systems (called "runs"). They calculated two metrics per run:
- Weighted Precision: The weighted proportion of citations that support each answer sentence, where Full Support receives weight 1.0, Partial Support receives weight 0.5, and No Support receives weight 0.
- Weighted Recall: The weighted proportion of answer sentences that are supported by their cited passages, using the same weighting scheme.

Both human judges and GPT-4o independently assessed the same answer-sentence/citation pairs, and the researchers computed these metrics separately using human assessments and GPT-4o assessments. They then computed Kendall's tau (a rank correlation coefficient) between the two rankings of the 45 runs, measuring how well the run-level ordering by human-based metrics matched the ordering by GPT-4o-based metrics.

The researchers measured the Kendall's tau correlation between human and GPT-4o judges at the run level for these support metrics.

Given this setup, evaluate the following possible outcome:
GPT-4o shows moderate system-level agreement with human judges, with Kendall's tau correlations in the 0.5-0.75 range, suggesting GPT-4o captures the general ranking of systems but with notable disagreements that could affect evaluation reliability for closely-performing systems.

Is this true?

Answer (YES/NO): NO